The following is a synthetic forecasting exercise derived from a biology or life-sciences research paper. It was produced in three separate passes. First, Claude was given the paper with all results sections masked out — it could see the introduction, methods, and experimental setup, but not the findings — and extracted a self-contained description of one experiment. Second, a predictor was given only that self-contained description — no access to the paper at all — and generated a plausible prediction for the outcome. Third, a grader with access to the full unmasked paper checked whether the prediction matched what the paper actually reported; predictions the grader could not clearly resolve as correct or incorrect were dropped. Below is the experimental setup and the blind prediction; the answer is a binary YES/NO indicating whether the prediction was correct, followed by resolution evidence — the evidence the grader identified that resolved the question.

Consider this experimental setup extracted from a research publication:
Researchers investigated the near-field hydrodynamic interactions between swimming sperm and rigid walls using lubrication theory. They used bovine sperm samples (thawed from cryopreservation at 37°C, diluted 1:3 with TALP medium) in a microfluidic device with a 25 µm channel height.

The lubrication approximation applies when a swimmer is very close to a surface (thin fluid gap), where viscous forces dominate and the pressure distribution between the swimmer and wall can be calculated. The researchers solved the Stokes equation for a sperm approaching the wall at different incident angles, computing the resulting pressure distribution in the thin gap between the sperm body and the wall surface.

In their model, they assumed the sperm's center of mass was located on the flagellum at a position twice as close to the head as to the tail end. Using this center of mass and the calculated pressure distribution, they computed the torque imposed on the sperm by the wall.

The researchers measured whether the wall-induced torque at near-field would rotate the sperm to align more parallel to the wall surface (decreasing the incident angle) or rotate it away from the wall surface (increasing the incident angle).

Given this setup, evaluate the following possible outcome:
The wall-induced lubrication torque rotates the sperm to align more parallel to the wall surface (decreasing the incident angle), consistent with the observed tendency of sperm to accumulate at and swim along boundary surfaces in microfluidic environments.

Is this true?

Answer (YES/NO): YES